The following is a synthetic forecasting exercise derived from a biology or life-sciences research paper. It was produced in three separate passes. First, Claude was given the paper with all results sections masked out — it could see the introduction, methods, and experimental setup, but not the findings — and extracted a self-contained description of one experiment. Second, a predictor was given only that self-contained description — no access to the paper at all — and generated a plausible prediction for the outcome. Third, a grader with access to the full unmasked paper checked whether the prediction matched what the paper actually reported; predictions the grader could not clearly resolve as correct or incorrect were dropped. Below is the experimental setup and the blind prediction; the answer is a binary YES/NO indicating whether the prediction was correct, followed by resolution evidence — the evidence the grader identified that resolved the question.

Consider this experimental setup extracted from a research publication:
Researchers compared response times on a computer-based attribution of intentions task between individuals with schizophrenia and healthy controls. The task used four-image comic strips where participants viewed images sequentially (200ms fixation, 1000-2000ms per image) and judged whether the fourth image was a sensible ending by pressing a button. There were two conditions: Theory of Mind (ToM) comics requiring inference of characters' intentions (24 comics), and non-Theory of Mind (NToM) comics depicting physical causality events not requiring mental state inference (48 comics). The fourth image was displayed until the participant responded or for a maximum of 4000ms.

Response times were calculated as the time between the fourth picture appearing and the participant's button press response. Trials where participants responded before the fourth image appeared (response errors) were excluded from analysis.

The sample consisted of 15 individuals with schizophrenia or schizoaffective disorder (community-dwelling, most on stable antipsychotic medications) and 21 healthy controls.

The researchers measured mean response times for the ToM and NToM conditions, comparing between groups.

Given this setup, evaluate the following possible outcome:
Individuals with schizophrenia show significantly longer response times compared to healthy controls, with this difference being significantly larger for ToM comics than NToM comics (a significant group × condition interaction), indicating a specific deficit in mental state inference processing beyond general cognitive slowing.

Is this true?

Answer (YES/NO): NO